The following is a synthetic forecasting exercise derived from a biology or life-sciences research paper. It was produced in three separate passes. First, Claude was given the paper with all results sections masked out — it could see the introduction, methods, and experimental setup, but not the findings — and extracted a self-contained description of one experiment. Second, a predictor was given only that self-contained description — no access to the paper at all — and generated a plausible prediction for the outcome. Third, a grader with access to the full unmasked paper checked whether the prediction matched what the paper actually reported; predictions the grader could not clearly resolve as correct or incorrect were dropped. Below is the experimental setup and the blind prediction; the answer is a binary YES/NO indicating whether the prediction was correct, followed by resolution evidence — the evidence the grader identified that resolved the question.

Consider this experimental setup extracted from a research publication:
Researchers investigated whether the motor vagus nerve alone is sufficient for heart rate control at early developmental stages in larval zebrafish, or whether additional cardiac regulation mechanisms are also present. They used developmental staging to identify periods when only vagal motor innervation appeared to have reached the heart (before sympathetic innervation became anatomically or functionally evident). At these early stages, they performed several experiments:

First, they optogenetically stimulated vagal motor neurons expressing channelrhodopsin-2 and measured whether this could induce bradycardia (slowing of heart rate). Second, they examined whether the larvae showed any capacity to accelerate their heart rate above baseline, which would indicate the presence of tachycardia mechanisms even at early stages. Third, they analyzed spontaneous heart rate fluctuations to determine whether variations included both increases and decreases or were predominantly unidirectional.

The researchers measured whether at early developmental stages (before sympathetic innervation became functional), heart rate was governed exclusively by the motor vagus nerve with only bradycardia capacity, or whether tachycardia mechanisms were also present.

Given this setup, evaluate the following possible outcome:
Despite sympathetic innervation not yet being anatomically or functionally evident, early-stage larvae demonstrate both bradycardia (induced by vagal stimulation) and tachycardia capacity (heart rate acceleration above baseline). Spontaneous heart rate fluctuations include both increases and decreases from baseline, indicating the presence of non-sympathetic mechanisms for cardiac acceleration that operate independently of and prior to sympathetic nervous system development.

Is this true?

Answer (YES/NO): NO